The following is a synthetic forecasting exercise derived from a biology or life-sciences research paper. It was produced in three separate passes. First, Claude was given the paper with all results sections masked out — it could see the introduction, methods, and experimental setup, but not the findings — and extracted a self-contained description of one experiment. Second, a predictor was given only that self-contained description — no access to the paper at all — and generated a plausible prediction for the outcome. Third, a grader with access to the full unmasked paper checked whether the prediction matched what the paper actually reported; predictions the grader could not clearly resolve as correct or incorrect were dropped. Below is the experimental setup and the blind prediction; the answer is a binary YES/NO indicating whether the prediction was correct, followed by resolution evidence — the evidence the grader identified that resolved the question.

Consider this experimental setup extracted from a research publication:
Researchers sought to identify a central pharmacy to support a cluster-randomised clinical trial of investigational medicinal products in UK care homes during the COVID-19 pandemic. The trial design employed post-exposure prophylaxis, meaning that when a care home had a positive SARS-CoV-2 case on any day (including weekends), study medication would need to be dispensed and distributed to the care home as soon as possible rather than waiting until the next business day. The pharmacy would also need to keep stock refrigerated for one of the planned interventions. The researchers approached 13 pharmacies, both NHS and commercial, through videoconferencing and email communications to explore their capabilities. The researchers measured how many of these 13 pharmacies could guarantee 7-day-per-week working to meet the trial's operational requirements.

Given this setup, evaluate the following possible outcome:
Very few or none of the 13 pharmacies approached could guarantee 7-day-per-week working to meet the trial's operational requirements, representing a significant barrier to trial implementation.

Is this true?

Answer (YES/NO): YES